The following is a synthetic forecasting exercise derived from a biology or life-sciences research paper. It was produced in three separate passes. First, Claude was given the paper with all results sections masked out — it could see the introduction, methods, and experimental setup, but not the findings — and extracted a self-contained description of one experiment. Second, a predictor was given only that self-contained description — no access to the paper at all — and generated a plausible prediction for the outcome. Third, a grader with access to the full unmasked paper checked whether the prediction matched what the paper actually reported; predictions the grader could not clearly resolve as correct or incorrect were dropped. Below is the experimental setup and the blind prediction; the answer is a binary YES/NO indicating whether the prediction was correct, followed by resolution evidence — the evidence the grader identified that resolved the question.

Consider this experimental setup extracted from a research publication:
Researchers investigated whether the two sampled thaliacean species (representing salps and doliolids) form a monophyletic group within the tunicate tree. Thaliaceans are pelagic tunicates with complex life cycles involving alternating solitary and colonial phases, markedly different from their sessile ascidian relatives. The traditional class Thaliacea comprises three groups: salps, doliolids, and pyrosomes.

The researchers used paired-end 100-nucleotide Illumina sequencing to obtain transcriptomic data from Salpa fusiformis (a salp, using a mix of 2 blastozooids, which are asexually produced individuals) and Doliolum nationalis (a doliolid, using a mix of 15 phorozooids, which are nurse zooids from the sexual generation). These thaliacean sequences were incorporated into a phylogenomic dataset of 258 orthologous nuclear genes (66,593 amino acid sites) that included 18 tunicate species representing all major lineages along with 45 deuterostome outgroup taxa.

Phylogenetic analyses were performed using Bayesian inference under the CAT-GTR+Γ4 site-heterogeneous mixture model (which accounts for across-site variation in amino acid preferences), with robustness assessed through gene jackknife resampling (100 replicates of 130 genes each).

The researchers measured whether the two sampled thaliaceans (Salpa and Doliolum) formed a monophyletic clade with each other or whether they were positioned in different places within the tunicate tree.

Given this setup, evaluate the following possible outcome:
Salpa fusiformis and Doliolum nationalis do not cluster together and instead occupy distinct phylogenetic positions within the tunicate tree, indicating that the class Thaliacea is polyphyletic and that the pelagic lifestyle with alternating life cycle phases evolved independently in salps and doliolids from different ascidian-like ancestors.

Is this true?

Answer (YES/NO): NO